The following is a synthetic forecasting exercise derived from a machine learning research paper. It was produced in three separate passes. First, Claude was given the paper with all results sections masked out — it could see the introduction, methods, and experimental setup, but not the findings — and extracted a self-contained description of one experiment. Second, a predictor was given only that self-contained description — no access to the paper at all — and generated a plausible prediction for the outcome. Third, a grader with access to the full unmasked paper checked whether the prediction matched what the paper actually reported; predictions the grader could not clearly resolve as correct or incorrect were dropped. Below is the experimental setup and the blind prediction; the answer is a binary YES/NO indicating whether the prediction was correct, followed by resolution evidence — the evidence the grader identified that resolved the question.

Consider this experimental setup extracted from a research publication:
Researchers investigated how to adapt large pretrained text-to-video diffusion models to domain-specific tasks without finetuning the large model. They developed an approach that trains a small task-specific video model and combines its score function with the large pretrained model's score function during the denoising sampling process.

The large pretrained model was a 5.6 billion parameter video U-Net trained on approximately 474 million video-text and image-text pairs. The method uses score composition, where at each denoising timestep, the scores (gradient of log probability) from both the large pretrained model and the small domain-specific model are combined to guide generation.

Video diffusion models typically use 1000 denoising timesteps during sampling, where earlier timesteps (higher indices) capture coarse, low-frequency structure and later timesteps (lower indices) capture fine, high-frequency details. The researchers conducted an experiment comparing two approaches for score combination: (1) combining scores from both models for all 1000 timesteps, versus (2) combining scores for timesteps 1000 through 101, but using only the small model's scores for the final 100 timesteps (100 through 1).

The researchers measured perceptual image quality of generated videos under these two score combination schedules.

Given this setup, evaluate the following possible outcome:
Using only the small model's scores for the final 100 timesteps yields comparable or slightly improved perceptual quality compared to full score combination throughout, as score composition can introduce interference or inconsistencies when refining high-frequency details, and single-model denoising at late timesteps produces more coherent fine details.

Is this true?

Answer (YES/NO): YES